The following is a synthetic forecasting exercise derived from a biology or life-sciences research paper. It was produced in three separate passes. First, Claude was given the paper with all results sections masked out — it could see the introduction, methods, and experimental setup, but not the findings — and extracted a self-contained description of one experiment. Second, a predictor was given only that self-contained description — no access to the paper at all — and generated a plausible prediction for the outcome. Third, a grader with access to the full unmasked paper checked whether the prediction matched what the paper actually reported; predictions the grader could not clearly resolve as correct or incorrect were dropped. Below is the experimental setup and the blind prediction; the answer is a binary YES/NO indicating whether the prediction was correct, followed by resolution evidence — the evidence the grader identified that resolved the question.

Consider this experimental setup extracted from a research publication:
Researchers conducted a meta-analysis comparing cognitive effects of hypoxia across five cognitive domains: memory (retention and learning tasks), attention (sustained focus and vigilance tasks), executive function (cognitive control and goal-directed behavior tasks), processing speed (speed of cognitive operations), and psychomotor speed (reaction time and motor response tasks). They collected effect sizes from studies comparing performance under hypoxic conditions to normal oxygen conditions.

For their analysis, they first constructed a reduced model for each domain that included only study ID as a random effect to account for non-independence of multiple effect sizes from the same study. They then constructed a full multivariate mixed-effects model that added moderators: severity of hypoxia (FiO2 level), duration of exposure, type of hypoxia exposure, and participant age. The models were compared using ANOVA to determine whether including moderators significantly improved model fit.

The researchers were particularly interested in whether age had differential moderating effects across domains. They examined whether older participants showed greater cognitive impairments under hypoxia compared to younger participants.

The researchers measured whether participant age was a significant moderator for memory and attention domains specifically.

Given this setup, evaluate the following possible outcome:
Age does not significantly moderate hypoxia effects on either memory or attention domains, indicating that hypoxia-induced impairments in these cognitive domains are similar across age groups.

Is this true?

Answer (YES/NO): YES